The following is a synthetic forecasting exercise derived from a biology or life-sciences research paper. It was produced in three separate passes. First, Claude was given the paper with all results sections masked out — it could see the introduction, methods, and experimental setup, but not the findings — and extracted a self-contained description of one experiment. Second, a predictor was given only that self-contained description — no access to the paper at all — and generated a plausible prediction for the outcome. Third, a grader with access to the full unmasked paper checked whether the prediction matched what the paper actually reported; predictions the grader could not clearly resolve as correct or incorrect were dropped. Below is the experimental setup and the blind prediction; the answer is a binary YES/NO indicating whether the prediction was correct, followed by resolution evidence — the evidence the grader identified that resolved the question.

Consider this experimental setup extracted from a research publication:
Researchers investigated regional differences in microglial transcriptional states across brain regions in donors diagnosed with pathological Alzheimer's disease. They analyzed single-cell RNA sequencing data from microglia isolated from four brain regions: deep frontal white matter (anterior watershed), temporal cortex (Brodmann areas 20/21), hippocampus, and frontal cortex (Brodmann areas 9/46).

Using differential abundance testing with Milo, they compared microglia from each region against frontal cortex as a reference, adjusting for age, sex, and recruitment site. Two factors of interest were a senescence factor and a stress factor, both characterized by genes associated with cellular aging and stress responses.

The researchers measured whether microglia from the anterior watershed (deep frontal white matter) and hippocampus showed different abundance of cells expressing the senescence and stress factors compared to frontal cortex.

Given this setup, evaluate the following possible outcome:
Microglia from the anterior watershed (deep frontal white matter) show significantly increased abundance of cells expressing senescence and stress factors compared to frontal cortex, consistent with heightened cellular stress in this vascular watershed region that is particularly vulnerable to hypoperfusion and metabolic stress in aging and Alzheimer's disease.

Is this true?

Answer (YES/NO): YES